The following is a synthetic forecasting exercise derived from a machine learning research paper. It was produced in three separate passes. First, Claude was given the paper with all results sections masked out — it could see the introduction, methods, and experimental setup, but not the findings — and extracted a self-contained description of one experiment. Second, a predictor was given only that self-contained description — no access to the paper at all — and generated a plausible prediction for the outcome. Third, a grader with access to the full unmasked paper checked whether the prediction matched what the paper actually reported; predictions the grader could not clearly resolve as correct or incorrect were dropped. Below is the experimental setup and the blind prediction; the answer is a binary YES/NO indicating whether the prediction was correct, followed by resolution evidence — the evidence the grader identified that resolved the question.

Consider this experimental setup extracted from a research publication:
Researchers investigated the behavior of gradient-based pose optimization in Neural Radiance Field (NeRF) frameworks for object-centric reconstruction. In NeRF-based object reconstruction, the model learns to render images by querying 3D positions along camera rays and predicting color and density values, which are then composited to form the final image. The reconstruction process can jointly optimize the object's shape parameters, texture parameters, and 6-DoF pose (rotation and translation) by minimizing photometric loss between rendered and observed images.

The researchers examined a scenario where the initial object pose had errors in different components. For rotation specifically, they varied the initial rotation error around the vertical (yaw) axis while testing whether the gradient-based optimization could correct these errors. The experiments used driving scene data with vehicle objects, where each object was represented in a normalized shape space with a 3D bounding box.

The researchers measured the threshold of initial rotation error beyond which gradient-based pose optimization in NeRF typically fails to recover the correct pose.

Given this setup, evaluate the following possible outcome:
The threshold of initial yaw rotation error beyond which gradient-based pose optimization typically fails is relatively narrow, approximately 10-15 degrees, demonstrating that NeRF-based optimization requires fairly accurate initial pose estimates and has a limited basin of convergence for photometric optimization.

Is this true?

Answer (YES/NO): NO